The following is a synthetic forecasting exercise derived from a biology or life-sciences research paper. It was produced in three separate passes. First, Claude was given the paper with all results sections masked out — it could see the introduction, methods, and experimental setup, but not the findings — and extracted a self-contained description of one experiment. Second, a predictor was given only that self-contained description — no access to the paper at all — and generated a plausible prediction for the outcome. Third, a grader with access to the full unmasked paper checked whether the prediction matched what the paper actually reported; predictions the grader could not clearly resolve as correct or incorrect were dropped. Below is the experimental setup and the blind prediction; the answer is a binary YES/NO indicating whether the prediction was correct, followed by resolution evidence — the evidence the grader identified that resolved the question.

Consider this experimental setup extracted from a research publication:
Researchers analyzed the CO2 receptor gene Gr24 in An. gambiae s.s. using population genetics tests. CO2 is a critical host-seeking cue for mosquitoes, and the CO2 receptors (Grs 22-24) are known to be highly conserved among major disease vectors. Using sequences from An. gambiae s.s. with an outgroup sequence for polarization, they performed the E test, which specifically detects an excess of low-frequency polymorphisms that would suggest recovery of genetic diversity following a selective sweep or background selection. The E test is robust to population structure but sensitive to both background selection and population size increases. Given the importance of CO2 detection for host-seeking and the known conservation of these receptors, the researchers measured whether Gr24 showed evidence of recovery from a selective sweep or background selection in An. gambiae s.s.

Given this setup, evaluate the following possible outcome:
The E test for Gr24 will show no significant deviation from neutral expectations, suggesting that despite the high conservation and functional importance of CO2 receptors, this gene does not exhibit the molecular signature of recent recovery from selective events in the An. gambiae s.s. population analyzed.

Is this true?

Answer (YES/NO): NO